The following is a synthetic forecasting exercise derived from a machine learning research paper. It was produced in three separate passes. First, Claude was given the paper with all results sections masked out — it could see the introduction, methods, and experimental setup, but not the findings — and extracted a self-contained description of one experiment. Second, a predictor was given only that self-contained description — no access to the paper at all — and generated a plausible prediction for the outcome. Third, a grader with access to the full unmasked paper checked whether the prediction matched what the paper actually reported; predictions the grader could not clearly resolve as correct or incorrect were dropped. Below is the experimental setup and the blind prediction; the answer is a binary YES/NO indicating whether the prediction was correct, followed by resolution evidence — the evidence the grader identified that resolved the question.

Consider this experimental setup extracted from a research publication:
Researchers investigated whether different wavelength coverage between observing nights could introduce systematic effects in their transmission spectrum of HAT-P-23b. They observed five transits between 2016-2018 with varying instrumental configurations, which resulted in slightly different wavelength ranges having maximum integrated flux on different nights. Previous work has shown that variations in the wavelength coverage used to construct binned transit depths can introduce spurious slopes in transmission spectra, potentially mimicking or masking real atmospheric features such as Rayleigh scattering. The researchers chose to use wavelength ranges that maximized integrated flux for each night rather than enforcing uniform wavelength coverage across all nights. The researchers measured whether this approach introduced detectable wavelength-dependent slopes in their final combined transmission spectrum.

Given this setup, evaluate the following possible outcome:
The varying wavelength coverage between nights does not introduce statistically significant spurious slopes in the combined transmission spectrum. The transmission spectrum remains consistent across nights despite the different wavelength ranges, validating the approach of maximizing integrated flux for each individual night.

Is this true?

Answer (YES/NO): YES